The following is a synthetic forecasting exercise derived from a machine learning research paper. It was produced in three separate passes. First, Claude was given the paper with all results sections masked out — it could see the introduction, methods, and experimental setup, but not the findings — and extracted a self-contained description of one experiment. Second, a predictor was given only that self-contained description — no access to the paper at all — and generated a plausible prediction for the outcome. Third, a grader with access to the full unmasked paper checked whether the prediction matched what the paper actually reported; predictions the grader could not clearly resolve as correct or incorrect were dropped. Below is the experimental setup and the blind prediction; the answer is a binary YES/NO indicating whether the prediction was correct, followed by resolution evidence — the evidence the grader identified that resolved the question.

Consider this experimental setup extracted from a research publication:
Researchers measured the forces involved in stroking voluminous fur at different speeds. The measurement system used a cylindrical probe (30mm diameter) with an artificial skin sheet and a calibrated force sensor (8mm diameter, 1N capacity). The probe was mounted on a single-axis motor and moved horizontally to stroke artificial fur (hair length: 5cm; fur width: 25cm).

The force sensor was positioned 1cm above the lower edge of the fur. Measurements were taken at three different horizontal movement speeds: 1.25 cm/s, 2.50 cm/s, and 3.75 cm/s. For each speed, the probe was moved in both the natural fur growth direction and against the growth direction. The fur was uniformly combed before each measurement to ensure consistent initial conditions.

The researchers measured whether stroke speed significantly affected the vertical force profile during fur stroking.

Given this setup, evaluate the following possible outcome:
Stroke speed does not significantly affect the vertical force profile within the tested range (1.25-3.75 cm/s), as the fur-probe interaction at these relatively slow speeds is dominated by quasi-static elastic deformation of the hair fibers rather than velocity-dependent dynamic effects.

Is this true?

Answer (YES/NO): YES